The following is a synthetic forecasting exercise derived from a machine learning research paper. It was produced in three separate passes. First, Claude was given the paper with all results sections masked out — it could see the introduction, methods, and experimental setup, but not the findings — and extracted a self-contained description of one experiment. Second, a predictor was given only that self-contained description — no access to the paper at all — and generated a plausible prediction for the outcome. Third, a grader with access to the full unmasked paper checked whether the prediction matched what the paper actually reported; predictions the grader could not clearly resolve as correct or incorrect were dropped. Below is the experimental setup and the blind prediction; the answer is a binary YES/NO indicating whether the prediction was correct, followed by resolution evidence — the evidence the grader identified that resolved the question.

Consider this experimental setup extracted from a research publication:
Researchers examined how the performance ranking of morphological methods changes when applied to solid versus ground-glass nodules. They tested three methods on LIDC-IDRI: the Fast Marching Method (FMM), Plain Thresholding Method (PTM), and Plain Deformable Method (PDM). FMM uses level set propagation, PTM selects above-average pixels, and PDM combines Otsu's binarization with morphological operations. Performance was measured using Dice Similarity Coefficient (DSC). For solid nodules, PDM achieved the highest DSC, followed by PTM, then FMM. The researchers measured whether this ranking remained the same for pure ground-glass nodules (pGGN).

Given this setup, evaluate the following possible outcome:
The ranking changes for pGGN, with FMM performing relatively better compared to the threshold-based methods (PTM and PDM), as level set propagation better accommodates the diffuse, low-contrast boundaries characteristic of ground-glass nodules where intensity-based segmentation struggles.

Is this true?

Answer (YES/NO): NO